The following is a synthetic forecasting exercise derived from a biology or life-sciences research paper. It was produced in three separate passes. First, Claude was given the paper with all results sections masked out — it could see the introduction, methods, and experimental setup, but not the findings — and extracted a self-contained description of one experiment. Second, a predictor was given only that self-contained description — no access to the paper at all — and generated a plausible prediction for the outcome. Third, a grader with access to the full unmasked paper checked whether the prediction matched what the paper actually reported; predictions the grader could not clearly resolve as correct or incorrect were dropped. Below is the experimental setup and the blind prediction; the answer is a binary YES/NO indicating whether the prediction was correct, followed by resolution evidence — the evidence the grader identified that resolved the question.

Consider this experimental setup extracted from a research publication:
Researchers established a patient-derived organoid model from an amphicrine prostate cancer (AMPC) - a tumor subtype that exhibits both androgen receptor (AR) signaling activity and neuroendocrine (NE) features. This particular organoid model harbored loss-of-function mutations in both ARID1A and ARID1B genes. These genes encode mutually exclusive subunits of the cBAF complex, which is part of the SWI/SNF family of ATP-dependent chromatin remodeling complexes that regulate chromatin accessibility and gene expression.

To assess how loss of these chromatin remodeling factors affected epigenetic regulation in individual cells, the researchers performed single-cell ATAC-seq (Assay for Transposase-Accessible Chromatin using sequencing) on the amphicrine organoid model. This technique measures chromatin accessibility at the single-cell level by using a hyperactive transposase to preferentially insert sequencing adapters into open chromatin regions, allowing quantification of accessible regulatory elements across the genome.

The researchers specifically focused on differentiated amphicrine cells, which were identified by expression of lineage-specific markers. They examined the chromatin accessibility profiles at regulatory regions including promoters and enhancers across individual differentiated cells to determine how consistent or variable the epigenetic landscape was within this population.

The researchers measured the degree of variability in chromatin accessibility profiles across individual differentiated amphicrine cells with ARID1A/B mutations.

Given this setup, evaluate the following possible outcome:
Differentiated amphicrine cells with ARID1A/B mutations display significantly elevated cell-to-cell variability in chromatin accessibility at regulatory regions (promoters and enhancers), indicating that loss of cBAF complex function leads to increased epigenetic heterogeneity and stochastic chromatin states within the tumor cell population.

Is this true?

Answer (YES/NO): YES